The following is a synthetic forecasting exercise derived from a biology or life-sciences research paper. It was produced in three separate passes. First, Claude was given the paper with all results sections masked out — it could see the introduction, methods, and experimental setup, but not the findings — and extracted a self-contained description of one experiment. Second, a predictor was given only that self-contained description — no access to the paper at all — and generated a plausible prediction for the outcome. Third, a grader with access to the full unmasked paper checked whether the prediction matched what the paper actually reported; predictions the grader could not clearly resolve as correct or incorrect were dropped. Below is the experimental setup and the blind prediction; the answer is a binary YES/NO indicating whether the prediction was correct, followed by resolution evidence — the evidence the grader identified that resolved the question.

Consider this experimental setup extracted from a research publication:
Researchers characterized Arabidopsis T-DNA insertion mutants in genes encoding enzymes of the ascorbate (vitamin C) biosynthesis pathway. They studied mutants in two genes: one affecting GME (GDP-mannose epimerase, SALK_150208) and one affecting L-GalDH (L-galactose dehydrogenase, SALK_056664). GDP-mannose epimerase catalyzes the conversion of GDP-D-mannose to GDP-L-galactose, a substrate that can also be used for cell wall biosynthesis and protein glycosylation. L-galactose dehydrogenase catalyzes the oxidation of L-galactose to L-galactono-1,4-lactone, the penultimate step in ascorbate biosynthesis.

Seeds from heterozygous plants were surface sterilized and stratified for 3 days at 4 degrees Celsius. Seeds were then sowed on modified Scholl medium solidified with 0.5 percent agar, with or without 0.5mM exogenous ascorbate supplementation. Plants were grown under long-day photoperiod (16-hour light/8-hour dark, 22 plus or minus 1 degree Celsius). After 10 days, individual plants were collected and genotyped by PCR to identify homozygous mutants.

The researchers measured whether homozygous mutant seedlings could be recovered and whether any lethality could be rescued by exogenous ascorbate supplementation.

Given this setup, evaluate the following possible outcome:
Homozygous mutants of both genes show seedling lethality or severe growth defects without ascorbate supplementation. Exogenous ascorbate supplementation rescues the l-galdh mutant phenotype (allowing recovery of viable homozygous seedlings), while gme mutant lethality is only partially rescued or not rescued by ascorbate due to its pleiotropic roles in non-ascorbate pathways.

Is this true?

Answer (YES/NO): YES